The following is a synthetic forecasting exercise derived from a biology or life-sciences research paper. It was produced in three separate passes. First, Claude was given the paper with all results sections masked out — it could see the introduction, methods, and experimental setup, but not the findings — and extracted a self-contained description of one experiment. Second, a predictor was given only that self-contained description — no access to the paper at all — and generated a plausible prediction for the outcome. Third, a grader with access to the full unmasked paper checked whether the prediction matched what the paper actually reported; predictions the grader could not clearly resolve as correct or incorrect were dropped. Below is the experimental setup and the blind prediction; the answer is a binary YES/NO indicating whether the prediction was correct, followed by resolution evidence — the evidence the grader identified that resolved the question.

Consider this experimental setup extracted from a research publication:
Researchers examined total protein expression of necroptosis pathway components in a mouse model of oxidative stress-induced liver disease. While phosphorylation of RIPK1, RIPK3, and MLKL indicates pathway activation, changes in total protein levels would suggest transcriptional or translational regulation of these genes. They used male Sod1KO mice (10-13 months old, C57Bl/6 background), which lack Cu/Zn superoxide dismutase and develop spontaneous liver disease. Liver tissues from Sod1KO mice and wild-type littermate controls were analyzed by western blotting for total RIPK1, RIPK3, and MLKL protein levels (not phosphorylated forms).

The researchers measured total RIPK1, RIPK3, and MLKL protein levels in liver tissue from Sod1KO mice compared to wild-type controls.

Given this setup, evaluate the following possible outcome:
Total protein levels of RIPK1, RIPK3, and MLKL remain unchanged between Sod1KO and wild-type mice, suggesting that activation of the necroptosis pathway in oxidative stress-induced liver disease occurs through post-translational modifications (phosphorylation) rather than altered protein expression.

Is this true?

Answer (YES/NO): NO